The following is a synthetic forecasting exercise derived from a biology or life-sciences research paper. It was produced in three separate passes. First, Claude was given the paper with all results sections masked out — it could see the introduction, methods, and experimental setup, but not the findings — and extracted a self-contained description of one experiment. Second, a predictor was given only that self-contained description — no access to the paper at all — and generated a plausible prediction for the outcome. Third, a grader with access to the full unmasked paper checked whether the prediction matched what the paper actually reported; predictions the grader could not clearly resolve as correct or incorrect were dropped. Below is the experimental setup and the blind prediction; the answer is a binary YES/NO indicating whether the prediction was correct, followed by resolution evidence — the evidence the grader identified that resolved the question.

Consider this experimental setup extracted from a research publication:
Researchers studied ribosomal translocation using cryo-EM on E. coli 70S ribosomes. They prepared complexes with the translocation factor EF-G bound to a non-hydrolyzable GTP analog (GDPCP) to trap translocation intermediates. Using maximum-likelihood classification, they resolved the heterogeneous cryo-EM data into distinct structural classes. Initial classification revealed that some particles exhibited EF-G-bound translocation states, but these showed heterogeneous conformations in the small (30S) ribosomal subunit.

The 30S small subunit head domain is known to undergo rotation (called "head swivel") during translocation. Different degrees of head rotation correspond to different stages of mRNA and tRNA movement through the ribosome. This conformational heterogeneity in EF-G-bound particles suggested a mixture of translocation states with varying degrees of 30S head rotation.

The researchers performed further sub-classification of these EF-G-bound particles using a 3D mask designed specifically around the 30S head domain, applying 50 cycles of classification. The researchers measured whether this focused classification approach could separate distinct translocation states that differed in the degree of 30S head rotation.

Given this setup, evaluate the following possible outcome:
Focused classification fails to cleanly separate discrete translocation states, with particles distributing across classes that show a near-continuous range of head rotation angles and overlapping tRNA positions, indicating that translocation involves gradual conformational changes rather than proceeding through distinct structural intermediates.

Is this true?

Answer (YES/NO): NO